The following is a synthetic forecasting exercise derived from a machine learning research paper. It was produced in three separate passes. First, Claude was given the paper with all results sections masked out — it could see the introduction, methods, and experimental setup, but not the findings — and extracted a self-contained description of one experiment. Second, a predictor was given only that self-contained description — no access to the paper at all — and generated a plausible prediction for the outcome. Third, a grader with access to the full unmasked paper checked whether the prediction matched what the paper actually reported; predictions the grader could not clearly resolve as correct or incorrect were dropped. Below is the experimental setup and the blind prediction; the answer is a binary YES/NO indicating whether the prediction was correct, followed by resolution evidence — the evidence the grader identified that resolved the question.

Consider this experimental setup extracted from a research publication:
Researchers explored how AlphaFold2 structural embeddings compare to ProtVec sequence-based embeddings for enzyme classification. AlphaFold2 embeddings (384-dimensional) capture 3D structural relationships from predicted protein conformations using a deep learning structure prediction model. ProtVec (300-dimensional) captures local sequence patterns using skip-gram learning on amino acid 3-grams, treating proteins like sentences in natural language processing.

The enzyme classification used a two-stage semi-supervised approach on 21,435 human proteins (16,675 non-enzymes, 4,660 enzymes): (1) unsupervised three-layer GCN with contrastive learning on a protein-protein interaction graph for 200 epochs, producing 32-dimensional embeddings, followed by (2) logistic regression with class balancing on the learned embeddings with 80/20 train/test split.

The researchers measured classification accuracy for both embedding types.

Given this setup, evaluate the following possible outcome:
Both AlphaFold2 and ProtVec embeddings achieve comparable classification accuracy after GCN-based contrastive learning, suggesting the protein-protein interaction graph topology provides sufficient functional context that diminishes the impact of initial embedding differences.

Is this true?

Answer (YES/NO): NO